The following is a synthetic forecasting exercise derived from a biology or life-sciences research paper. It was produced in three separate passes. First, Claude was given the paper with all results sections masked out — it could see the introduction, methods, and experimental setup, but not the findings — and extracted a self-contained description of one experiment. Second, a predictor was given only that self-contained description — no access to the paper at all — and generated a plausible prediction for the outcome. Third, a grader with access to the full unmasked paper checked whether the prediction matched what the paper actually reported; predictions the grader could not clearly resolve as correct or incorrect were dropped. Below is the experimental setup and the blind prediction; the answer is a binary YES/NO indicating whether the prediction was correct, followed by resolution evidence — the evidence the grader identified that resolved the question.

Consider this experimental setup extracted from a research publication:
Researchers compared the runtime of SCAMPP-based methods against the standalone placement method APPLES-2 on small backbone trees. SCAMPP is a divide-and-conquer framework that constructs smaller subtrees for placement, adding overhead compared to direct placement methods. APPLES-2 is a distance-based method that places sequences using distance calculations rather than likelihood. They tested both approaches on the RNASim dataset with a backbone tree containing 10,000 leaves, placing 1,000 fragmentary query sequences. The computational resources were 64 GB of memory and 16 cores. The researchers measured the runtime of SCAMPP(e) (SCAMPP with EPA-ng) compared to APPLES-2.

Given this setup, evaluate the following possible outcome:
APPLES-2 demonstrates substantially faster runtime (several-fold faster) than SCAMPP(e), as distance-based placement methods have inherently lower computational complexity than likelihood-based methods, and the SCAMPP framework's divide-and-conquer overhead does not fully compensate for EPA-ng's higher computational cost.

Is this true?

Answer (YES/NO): YES